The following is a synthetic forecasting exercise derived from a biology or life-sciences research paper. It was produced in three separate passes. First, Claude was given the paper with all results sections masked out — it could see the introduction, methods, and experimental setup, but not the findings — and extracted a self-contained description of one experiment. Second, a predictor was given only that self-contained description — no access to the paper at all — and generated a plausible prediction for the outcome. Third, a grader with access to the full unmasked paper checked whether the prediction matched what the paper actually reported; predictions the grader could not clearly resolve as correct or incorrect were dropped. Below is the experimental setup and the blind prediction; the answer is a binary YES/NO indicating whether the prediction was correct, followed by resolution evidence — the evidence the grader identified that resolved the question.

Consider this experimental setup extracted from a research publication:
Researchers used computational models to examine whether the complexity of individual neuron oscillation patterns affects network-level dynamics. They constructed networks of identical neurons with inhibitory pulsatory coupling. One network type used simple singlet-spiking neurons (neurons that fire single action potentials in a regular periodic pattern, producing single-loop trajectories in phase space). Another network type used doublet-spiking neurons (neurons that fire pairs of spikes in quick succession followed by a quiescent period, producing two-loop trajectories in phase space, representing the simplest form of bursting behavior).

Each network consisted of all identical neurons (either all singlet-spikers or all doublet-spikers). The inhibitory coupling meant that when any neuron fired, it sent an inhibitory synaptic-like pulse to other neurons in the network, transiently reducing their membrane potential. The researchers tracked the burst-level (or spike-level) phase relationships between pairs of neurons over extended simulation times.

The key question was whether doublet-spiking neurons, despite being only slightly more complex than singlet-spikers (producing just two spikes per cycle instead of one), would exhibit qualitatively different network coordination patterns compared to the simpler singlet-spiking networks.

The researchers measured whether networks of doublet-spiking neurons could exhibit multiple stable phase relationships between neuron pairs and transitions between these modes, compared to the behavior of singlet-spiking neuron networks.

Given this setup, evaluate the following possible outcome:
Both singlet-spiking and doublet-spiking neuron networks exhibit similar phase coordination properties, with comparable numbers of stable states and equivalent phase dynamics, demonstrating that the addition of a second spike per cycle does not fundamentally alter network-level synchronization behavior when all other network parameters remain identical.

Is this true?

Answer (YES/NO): NO